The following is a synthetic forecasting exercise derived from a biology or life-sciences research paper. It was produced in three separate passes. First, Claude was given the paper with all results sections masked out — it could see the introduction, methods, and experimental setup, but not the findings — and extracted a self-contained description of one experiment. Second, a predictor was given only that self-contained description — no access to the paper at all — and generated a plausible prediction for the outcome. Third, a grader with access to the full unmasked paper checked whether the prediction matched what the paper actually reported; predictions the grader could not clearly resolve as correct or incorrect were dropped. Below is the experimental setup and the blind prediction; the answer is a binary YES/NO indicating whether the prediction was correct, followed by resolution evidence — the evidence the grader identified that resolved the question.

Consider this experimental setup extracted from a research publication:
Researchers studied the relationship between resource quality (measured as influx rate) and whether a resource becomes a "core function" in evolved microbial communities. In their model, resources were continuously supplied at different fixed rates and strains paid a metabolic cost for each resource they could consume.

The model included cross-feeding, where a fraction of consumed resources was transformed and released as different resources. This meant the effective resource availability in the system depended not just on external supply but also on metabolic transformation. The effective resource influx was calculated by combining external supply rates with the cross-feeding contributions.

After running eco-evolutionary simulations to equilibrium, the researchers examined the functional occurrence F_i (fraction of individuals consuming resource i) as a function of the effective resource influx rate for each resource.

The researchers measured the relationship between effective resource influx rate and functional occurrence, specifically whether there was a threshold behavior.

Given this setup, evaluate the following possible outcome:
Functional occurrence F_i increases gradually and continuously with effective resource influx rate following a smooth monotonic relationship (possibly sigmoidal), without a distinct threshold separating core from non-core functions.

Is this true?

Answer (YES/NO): NO